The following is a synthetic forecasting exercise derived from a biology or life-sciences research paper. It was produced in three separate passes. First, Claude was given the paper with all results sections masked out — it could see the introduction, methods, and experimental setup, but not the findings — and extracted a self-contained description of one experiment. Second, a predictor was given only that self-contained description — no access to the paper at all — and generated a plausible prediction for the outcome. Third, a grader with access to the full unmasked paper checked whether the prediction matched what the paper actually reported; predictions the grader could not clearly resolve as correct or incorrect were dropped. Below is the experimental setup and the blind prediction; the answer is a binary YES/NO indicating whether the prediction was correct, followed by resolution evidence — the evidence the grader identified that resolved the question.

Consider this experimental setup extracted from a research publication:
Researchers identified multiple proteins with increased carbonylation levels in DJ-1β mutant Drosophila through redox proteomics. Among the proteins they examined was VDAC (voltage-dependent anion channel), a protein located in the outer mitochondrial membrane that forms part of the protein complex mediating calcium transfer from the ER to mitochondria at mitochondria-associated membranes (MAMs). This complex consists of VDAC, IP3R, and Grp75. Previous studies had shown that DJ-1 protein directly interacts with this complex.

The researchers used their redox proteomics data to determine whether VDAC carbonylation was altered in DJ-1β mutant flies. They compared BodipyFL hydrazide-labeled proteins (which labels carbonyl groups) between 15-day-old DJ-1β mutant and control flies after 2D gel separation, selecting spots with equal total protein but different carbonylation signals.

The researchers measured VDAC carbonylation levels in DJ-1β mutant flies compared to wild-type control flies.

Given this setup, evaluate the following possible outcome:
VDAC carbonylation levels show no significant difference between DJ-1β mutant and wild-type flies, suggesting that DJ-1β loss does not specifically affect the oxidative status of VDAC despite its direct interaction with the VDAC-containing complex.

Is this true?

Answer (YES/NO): NO